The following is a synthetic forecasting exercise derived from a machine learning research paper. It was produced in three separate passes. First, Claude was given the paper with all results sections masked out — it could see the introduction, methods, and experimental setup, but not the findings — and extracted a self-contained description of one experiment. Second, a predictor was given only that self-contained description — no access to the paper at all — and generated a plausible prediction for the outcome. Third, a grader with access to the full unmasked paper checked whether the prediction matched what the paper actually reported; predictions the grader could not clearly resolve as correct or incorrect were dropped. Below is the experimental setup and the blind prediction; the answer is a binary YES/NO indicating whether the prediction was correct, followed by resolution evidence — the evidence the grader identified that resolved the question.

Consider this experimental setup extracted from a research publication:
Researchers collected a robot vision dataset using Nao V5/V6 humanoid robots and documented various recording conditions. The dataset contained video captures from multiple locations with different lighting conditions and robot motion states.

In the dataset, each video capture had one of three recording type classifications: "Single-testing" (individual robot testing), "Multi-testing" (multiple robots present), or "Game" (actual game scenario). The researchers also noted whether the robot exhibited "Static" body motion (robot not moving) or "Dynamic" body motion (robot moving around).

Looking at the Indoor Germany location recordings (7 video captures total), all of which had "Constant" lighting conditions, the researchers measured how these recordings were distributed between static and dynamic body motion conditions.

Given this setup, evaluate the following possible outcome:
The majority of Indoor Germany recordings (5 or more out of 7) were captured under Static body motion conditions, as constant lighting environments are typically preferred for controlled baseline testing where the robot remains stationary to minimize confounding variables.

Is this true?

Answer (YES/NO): YES